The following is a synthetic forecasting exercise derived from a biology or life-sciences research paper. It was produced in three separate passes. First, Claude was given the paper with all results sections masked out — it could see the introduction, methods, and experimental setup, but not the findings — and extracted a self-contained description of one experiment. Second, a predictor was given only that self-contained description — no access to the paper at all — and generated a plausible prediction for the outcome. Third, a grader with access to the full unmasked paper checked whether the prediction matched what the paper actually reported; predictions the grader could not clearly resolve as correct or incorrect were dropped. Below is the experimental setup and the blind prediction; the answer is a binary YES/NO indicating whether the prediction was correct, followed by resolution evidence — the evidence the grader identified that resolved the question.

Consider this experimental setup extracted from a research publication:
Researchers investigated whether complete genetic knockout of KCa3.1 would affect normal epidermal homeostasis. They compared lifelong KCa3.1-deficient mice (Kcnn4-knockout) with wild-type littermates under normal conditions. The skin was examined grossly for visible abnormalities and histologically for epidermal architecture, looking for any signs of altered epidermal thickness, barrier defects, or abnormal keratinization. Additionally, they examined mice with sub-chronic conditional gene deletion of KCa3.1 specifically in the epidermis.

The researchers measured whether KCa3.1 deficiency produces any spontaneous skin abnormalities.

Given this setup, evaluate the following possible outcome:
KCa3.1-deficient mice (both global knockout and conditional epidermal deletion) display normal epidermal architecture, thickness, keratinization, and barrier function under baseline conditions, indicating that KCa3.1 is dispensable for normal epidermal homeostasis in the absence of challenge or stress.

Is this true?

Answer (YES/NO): YES